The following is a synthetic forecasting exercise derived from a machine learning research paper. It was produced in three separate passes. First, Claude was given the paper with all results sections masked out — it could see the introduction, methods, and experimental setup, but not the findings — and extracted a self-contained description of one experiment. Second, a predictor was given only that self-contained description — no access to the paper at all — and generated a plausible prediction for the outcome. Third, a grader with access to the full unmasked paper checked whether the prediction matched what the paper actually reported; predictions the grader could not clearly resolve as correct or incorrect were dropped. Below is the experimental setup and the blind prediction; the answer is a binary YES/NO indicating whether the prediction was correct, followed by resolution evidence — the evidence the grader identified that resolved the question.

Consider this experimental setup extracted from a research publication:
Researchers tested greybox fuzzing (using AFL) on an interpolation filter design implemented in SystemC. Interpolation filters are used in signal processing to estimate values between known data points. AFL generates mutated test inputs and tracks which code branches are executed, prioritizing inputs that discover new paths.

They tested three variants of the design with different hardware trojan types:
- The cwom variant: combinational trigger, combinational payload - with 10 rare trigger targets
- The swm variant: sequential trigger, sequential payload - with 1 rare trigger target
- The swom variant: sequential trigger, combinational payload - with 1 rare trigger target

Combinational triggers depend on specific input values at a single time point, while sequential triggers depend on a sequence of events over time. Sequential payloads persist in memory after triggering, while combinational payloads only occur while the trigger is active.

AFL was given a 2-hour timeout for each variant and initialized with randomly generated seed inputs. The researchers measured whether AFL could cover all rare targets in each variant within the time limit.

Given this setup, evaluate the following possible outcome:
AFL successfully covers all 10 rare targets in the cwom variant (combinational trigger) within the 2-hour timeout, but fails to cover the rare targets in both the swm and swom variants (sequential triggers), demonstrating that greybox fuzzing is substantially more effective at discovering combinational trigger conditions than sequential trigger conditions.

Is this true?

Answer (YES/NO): NO